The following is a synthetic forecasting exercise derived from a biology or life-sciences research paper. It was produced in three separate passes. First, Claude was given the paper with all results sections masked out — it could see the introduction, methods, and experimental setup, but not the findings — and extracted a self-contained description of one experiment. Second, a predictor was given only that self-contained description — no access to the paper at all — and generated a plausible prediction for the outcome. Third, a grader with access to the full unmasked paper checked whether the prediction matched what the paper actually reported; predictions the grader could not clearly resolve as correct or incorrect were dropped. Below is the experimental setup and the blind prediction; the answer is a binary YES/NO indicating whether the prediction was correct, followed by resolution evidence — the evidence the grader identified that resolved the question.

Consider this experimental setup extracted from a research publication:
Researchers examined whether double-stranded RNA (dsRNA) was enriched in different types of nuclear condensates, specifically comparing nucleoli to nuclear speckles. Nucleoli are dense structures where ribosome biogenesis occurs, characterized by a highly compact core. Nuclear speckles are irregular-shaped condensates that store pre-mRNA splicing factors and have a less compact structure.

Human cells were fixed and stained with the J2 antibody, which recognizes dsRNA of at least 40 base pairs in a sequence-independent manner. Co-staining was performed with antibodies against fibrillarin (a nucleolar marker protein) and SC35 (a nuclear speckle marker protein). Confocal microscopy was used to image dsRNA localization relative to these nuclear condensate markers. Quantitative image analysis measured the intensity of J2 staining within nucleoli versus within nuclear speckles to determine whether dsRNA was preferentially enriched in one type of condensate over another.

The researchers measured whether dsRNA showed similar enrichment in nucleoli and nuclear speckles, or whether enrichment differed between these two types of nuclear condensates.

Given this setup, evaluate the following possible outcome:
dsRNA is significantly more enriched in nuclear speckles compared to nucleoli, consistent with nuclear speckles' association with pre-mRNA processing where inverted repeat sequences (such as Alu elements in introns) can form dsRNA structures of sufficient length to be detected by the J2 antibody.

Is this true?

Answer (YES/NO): YES